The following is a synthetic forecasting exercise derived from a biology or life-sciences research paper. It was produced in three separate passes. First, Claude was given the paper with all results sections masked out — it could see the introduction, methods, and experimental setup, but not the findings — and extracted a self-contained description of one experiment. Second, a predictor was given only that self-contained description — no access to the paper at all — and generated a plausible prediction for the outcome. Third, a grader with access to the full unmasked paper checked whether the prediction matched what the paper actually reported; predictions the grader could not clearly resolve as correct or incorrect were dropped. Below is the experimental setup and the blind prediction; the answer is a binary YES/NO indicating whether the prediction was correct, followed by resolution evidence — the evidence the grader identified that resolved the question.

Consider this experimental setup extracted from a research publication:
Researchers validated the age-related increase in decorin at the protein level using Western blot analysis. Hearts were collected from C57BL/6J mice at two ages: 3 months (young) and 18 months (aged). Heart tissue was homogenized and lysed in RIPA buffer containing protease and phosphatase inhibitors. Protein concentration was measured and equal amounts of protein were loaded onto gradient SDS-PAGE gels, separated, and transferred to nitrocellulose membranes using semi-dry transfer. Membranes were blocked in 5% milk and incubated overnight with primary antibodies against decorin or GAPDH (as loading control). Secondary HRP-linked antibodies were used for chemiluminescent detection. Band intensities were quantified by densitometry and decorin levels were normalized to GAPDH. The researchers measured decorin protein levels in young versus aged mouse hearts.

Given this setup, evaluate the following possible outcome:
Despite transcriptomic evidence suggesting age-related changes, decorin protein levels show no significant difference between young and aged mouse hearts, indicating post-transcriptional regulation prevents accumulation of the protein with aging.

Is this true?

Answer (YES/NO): NO